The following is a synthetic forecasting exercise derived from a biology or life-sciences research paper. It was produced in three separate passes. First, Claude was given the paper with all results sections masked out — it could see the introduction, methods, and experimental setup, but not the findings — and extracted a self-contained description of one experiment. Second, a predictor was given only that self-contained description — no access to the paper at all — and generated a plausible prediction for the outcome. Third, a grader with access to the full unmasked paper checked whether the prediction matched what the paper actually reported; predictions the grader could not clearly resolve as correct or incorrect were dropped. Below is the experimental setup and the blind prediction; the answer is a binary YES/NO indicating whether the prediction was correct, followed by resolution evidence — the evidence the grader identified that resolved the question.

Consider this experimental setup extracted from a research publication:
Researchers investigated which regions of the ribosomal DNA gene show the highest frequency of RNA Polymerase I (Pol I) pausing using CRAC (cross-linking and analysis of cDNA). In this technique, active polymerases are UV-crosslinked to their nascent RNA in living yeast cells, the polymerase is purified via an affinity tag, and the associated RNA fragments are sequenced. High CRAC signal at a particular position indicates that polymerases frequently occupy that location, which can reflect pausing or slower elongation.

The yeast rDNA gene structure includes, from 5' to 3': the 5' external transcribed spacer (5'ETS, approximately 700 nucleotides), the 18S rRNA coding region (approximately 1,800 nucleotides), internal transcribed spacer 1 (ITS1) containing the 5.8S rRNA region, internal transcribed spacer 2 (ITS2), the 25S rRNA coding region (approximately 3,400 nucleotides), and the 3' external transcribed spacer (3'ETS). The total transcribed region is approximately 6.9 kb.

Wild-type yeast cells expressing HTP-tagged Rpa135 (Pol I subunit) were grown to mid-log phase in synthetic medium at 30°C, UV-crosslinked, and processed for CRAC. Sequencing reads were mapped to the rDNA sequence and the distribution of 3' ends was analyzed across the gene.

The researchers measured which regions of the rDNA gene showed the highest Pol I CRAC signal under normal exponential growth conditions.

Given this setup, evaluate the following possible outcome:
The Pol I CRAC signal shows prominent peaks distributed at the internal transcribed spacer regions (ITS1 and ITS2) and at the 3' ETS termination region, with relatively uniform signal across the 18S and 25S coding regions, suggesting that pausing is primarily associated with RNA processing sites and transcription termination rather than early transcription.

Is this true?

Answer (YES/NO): NO